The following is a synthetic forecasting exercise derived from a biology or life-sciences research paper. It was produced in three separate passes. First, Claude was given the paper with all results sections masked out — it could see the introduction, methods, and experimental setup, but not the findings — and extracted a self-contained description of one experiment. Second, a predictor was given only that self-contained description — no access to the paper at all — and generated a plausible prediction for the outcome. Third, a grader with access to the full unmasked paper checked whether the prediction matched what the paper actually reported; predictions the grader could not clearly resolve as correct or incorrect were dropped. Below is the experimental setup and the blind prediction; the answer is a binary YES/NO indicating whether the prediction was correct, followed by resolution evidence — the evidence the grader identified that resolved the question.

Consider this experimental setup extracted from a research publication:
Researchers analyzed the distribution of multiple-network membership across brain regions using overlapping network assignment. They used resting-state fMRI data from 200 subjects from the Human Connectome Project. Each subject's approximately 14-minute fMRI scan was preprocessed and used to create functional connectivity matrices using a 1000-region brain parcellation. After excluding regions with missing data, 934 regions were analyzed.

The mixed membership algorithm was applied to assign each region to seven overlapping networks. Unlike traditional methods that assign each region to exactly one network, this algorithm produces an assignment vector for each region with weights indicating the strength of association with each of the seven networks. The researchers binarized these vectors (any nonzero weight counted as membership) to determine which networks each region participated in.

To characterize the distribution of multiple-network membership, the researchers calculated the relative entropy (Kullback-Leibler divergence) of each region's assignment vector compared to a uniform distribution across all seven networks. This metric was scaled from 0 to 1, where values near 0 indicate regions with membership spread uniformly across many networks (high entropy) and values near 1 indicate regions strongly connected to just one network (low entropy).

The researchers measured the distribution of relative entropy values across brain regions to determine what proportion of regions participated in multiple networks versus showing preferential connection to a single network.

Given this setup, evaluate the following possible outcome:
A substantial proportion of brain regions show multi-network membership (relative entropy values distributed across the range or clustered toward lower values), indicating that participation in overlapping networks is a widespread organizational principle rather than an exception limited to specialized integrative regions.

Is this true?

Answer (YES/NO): YES